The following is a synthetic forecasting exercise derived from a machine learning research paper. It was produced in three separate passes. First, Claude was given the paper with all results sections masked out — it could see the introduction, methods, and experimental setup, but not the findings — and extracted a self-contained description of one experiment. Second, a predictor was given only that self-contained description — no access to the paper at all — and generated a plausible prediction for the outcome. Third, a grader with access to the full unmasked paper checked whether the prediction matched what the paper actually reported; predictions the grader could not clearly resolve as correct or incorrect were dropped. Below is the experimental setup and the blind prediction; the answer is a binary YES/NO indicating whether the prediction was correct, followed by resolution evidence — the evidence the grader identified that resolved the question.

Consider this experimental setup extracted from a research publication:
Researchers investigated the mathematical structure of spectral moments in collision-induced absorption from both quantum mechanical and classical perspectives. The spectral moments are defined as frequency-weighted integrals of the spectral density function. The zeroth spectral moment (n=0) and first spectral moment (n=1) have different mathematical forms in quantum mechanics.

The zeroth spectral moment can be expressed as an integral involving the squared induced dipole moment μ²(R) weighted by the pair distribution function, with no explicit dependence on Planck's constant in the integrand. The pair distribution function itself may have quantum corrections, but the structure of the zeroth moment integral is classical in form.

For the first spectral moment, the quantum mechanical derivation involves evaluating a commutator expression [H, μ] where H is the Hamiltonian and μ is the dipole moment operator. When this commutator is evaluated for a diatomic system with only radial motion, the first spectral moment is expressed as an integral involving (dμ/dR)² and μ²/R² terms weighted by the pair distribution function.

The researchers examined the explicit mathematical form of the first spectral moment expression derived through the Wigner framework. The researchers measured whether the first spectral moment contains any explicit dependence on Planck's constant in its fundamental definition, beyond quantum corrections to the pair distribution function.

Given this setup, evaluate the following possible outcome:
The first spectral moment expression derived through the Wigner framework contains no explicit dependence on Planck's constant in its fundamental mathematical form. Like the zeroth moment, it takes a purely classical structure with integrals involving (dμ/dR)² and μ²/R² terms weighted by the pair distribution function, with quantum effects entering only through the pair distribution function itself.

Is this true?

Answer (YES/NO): NO